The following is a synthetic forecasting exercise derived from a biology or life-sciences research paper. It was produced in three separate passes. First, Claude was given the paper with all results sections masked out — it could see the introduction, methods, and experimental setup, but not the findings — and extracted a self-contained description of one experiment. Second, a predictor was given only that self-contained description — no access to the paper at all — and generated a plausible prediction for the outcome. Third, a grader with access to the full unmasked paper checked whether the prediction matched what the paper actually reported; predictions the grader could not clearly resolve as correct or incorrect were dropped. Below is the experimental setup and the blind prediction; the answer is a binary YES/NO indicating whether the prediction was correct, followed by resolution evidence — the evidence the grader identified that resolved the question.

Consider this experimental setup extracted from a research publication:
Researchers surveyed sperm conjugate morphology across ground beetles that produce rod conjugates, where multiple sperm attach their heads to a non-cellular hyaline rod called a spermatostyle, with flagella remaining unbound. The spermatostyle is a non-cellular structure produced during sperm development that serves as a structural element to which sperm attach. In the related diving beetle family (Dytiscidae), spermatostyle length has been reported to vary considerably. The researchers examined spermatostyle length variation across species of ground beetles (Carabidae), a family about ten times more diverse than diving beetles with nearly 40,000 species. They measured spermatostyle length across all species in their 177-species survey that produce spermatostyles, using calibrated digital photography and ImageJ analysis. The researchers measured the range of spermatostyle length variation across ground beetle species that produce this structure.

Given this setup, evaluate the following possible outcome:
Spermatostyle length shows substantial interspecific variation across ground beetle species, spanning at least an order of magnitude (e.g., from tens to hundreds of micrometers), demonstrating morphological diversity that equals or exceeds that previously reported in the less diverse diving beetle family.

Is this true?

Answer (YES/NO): YES